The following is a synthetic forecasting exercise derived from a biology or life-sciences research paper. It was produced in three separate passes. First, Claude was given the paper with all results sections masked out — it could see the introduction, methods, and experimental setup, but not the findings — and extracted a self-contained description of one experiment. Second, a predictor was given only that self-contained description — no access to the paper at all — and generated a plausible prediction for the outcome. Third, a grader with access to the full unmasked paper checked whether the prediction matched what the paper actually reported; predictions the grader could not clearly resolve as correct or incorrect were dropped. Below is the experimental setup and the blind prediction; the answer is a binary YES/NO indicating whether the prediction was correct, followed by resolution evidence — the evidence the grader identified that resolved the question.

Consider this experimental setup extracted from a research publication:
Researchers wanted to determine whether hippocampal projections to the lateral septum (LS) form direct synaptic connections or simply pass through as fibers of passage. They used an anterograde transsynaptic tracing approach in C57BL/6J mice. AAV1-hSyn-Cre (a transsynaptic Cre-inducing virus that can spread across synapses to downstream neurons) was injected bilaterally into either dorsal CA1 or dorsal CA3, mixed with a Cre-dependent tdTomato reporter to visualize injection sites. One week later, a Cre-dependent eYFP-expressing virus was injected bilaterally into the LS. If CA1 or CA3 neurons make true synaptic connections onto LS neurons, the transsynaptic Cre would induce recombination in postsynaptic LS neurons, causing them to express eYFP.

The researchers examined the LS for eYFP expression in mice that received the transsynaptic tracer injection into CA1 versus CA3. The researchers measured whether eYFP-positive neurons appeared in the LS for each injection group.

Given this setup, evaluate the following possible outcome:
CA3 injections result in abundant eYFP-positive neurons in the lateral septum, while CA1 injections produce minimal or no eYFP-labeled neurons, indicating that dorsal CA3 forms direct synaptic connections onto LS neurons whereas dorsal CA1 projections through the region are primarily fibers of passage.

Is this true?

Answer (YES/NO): NO